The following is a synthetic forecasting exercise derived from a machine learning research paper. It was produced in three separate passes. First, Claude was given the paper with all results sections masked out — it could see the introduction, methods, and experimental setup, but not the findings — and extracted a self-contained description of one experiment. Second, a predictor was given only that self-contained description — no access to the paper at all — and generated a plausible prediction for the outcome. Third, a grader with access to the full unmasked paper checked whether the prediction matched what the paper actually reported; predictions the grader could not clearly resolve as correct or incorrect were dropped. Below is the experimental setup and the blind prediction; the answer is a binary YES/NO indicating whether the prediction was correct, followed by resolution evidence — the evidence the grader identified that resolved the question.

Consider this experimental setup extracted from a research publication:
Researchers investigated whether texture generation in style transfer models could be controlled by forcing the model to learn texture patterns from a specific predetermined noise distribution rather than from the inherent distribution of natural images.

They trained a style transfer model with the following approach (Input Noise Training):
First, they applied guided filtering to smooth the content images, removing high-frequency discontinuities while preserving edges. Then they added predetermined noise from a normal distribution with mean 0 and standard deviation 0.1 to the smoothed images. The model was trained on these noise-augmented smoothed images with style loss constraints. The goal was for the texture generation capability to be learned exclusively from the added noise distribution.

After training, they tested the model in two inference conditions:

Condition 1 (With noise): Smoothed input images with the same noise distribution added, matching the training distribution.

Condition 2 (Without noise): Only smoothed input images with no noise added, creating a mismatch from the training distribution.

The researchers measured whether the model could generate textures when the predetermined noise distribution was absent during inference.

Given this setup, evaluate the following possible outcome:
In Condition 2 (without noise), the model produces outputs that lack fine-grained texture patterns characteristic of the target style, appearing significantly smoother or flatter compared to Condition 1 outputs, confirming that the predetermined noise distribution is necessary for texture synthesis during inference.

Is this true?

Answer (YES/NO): YES